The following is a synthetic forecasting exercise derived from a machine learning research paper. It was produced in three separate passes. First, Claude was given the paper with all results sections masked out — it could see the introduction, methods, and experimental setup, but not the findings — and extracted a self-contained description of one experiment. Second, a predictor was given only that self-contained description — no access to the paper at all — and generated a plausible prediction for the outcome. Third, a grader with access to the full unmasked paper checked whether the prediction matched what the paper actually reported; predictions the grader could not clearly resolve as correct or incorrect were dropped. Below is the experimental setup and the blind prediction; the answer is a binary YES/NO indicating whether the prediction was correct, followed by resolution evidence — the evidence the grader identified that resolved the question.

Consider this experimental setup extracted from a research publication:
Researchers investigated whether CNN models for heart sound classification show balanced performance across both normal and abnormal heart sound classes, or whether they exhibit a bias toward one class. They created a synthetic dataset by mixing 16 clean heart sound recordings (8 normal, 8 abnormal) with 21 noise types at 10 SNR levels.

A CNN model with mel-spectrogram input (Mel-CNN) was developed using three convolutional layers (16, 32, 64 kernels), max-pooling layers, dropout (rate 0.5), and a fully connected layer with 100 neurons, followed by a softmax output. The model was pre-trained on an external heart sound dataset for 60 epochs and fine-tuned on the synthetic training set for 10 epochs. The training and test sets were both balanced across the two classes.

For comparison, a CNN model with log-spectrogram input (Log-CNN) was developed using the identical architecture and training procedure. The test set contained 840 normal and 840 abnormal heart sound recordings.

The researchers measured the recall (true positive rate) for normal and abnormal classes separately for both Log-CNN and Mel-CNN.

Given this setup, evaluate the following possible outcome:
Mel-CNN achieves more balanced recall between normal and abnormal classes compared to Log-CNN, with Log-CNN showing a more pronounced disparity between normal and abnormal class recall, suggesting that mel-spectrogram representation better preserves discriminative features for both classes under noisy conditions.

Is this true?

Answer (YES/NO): YES